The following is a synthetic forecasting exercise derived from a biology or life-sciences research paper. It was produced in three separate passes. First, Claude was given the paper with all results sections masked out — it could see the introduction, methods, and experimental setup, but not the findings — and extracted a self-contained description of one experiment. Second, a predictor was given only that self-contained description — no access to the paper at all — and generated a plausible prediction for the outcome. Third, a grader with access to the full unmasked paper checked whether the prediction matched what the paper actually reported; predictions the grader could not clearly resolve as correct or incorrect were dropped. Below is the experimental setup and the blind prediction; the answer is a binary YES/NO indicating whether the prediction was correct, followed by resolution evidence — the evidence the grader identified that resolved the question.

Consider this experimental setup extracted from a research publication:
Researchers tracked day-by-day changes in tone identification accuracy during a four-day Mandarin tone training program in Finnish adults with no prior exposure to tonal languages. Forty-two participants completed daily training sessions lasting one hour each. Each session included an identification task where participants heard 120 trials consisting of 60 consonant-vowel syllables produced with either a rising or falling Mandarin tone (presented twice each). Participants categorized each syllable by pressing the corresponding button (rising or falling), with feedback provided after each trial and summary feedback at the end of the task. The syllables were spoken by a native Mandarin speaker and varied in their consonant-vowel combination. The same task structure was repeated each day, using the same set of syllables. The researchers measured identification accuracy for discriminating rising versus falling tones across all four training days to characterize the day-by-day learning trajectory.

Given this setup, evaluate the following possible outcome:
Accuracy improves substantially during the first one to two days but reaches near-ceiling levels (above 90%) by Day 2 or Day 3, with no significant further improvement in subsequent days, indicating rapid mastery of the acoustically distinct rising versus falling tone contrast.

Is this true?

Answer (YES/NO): NO